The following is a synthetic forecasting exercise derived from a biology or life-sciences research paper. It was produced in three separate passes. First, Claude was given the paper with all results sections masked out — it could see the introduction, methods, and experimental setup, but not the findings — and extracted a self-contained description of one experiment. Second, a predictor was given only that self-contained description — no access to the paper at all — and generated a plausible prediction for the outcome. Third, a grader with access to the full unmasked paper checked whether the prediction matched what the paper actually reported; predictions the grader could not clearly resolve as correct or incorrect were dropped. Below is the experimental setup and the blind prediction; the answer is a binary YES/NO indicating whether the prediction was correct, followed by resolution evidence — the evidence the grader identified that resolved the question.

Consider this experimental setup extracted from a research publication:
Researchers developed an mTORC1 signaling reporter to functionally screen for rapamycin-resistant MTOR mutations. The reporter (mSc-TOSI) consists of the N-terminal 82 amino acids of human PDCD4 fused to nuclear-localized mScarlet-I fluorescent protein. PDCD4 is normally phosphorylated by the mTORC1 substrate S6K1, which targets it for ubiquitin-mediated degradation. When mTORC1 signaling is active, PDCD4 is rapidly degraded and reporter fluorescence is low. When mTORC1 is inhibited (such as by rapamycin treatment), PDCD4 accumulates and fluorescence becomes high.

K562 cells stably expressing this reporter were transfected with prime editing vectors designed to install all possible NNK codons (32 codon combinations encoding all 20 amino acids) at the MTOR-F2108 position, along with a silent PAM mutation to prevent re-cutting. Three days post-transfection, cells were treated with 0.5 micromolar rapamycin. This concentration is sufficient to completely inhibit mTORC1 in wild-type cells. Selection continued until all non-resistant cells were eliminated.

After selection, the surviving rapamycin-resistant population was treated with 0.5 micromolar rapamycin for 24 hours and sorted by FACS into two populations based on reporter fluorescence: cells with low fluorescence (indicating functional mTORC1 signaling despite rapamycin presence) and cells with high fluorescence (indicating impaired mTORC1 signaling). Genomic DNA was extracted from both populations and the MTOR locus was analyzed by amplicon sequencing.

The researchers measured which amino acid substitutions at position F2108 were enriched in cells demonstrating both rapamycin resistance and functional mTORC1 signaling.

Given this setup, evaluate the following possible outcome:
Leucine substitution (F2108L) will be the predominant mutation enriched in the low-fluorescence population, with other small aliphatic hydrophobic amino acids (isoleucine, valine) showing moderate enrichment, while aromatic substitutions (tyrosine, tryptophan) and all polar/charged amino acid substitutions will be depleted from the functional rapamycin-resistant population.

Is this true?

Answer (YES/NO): NO